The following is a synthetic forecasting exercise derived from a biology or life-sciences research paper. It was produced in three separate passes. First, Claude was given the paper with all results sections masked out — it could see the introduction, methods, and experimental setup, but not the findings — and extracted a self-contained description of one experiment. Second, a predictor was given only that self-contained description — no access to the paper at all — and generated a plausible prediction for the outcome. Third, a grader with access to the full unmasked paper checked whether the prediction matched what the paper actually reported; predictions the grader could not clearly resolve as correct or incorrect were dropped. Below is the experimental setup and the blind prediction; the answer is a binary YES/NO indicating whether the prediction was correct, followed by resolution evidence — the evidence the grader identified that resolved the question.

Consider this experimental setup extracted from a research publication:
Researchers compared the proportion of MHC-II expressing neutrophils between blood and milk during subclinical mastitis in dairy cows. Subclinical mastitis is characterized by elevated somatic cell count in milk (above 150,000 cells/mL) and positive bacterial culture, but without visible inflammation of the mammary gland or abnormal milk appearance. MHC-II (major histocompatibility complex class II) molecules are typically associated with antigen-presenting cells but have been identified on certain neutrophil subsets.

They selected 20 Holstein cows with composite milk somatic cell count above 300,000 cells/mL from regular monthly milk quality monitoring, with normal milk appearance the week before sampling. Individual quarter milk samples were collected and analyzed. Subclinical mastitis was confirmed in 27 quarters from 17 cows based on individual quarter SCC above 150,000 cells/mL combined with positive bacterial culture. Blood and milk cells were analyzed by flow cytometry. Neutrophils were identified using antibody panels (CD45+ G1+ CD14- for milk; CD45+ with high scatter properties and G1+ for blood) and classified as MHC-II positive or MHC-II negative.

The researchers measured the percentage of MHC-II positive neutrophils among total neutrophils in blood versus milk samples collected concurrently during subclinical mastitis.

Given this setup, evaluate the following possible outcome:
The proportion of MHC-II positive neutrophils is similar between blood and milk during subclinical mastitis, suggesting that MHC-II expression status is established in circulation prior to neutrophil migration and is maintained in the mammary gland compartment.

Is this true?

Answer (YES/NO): NO